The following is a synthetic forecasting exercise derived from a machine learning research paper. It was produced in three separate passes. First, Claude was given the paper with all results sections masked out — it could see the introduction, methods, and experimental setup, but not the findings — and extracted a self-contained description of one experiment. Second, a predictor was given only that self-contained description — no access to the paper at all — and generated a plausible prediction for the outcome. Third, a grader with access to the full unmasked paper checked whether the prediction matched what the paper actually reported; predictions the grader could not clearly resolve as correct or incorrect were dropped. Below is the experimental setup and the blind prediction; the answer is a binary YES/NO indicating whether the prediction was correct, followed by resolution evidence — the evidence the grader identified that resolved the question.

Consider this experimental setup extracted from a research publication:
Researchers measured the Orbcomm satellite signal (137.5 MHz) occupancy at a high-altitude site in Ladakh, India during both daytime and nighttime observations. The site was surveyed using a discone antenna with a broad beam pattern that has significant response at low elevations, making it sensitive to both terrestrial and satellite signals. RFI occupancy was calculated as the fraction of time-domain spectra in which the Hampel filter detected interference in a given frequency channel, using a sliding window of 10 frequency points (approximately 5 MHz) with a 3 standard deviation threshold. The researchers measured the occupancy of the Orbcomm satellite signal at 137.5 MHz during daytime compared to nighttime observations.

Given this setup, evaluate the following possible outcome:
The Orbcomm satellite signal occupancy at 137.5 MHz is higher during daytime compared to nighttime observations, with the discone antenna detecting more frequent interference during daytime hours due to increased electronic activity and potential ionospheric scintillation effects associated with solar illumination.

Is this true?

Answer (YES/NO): NO